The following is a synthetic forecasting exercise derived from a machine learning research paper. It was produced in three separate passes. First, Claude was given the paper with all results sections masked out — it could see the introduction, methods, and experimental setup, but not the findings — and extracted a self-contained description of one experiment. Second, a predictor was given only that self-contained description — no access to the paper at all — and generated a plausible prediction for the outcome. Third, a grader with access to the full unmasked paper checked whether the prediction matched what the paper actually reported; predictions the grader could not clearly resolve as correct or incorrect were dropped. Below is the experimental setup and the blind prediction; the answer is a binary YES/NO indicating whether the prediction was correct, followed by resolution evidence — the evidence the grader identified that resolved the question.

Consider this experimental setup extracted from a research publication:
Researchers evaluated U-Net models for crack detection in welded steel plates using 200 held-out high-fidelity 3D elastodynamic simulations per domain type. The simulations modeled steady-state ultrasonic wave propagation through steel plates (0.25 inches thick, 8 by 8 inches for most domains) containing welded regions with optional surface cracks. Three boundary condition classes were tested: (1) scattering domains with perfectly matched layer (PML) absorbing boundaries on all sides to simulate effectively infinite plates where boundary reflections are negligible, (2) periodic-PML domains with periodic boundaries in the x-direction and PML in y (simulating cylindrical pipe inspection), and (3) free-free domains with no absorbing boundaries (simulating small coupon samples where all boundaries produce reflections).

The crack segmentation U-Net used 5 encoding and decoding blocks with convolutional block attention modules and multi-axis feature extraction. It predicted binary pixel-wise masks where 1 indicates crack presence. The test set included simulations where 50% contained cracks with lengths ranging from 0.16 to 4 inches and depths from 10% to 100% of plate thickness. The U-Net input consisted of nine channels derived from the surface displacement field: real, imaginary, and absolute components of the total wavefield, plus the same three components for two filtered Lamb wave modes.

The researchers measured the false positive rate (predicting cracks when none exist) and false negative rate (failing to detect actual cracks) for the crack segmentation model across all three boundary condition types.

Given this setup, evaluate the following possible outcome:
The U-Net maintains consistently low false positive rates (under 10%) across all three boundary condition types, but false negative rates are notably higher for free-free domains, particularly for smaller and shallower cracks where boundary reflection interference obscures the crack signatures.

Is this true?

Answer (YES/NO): NO